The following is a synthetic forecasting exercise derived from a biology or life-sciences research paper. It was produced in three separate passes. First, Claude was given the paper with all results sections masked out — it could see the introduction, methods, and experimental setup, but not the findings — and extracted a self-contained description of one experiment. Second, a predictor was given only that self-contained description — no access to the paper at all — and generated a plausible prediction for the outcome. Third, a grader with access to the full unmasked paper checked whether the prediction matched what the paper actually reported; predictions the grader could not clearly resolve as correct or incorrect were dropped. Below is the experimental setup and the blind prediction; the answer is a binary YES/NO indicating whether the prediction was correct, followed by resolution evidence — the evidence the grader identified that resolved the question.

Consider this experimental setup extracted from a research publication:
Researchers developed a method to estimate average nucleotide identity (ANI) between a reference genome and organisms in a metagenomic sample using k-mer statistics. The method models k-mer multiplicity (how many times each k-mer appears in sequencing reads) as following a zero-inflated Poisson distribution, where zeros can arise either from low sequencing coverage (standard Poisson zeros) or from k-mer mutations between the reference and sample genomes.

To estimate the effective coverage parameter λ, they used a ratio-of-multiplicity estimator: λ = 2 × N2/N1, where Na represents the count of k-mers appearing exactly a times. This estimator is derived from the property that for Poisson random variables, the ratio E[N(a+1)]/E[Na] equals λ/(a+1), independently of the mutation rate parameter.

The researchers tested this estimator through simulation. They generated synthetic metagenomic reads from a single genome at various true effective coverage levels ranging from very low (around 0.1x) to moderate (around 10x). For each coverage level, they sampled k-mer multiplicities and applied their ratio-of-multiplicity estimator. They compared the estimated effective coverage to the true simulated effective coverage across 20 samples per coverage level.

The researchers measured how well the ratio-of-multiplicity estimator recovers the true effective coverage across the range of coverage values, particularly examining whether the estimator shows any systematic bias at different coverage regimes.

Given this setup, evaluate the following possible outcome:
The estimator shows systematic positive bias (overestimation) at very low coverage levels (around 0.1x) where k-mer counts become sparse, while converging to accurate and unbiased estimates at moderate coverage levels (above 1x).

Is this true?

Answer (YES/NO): YES